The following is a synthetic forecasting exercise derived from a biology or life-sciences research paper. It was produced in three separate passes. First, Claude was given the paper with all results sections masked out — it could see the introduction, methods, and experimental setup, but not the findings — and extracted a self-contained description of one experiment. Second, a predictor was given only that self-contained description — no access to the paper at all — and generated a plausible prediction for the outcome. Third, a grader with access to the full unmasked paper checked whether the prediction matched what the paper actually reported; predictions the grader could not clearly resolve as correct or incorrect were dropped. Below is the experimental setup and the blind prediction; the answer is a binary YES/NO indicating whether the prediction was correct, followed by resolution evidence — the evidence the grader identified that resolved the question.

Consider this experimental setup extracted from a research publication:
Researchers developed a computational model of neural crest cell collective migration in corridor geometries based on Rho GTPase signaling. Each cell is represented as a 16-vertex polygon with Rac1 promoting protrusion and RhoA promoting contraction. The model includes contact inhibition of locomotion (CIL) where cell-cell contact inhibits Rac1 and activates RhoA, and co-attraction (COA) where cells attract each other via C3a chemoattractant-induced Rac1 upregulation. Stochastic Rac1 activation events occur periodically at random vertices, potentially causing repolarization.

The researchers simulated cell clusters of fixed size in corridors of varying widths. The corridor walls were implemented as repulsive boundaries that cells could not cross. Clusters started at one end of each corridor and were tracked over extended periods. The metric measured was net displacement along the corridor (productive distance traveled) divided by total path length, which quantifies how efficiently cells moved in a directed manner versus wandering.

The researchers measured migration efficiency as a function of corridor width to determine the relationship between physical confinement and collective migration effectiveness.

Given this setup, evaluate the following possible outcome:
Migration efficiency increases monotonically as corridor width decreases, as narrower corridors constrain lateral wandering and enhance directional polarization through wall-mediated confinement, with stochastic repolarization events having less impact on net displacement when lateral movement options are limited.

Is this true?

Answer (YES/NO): NO